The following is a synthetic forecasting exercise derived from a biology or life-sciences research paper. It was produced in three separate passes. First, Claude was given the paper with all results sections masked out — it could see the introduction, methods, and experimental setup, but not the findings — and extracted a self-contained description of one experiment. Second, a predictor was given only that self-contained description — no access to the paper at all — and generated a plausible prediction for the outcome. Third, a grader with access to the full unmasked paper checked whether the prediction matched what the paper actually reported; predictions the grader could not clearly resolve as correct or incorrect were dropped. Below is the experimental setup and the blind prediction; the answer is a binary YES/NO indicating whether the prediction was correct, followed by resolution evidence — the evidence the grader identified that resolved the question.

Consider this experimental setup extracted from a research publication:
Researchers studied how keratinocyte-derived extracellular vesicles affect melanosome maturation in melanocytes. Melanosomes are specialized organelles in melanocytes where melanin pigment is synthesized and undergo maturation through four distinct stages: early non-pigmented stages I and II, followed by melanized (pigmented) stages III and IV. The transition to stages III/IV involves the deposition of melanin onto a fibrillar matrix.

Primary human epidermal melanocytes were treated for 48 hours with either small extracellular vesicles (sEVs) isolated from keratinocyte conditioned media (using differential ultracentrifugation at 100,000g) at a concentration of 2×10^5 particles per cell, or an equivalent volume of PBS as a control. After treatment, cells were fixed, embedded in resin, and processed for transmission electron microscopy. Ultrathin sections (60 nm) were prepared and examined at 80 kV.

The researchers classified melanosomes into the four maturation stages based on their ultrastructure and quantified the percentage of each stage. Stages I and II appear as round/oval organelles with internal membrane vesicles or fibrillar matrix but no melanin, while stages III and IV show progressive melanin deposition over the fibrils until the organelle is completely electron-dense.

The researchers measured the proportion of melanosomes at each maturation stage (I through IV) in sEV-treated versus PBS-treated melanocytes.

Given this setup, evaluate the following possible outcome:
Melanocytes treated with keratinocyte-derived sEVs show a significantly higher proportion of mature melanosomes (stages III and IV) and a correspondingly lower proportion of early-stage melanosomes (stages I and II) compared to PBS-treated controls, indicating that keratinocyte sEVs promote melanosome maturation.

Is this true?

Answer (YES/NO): YES